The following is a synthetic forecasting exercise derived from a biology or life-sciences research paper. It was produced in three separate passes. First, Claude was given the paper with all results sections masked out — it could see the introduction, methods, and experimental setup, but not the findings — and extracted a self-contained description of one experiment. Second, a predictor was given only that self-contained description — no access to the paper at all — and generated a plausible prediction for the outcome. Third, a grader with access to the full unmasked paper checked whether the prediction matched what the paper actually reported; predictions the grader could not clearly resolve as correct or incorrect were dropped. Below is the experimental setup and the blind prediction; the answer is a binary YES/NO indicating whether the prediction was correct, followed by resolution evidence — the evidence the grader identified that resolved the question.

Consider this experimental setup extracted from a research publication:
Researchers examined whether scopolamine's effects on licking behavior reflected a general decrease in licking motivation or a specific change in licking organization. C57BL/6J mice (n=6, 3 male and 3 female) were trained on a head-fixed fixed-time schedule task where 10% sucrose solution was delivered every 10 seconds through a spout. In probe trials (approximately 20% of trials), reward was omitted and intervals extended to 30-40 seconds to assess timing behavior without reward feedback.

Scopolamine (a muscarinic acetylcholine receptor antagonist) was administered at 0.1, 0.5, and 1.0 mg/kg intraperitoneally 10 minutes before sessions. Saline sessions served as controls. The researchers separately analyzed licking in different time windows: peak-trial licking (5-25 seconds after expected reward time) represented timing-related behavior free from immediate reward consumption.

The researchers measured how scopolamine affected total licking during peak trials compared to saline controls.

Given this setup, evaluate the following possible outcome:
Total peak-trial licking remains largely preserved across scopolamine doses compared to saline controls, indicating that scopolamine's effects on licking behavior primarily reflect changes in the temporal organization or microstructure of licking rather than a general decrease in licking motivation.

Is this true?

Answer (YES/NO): YES